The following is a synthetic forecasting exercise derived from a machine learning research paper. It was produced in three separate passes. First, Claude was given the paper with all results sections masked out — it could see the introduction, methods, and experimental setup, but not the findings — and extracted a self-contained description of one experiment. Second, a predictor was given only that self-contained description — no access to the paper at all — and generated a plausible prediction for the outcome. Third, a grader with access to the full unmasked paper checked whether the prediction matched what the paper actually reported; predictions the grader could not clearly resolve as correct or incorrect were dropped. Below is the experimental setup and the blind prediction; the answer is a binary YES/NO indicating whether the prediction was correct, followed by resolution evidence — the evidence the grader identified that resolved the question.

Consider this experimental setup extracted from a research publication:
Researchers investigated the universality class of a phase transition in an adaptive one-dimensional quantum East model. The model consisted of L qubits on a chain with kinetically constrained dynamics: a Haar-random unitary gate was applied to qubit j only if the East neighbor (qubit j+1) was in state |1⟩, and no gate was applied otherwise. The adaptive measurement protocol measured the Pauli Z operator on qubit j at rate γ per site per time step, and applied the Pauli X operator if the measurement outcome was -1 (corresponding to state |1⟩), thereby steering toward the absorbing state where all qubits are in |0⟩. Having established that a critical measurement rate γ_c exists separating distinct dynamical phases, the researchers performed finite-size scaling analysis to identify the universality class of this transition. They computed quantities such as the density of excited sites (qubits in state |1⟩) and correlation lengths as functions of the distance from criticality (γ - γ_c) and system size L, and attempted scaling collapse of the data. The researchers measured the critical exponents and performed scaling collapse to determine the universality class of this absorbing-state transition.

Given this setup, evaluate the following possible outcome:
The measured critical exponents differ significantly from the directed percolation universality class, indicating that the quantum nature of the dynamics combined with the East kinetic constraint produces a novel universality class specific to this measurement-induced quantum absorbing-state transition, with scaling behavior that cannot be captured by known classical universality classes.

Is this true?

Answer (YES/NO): NO